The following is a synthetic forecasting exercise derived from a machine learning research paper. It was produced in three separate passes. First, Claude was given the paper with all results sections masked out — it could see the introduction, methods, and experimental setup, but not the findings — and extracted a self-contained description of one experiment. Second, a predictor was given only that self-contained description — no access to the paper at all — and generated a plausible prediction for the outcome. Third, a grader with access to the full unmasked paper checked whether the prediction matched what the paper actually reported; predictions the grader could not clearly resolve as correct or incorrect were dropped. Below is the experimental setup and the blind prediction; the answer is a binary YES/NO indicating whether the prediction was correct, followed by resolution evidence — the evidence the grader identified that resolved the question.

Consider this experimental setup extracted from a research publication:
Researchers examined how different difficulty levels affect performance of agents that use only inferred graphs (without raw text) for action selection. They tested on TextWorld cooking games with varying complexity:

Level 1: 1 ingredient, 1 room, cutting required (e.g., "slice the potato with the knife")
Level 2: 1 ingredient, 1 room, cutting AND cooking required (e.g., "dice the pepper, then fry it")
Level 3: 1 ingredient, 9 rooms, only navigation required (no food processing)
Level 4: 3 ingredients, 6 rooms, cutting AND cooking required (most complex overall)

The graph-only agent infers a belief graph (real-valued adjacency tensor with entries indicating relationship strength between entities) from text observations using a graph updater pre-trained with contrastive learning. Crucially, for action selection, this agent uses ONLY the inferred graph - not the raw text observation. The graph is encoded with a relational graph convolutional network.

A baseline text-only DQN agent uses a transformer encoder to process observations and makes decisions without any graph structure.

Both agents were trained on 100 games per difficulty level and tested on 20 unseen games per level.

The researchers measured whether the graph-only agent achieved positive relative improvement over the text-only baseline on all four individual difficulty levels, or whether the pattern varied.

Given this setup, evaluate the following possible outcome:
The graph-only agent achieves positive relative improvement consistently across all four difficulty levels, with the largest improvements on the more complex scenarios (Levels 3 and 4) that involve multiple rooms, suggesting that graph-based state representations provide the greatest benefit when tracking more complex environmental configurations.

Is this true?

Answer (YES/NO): NO